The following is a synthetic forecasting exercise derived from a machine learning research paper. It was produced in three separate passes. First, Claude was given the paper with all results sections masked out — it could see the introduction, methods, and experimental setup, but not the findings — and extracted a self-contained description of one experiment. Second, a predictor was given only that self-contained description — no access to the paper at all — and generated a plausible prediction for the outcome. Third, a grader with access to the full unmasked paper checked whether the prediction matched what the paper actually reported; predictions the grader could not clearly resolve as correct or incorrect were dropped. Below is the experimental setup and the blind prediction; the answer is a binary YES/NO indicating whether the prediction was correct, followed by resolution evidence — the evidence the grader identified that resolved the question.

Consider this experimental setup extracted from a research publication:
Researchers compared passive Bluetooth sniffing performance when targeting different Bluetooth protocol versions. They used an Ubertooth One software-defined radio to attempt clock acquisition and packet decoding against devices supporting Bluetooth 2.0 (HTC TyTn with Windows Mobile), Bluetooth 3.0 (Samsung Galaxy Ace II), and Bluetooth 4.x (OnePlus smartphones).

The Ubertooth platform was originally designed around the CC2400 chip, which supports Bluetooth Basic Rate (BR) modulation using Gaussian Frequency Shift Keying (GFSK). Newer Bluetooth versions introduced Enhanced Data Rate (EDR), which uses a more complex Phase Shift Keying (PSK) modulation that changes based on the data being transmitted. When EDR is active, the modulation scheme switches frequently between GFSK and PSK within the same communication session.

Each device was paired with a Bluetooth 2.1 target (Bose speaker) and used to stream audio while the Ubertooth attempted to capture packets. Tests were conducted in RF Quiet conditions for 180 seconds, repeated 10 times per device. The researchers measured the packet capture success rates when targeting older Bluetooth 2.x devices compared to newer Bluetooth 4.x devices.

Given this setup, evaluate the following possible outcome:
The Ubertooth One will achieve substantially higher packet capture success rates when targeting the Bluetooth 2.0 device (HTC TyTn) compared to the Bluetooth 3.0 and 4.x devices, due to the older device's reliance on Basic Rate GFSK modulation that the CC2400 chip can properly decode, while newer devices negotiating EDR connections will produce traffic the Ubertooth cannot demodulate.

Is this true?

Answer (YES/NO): NO